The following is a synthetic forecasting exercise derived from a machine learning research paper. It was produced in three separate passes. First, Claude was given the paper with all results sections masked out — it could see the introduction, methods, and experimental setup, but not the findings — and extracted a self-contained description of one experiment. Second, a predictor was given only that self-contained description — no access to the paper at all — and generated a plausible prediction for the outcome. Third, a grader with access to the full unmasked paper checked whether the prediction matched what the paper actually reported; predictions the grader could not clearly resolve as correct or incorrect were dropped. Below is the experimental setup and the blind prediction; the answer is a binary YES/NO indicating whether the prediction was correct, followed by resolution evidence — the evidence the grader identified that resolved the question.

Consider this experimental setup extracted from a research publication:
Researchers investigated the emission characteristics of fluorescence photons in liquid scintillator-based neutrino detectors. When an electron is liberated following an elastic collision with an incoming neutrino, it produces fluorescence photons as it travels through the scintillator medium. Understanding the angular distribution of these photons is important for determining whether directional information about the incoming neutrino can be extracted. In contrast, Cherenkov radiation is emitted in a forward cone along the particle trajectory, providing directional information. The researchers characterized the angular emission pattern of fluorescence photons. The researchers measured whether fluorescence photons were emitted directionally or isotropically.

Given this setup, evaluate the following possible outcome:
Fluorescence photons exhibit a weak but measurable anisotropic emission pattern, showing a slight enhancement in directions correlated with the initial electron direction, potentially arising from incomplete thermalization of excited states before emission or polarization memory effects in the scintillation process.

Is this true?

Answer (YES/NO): NO